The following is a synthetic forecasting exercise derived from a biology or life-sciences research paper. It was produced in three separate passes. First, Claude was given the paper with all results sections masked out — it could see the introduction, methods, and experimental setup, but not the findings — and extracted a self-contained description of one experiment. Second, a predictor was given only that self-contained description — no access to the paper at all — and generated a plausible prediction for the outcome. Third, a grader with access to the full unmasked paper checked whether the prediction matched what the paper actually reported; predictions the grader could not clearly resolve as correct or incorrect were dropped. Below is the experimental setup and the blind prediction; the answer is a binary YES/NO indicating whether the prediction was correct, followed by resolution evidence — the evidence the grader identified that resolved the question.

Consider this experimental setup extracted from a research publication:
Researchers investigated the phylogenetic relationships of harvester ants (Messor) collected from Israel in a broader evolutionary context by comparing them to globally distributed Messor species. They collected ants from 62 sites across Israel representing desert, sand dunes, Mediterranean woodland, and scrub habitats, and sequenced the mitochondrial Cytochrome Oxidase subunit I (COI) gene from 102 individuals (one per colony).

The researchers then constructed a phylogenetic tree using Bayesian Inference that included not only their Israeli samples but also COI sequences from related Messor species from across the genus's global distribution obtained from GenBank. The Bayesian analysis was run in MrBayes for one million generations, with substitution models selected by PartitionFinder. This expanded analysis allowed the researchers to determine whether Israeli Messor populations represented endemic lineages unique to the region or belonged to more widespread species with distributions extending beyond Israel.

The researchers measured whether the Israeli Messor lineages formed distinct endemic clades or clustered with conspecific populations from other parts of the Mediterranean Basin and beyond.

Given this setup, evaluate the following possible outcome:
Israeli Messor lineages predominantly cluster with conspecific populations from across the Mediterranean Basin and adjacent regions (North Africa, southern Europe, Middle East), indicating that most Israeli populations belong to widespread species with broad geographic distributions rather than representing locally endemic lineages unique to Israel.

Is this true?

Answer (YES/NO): NO